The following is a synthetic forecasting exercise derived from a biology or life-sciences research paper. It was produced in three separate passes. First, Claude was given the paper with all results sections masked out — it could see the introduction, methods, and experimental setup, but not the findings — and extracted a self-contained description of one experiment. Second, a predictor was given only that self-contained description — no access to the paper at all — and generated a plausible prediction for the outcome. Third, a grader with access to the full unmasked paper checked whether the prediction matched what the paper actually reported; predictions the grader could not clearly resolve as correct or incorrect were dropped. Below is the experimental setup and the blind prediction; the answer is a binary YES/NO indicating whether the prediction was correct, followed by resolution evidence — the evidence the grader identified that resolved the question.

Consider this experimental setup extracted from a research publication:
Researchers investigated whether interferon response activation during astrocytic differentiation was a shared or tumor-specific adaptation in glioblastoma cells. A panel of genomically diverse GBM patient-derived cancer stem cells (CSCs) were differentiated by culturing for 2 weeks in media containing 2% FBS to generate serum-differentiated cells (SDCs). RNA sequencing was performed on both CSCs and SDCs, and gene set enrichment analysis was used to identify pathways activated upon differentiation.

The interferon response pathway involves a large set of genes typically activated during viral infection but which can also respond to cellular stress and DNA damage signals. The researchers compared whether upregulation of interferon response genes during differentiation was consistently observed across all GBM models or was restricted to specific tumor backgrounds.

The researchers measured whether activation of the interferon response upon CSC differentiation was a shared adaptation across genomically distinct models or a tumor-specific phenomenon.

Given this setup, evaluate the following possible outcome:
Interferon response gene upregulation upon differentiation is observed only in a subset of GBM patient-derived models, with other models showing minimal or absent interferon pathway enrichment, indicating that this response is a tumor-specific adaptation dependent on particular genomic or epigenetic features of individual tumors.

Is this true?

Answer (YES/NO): YES